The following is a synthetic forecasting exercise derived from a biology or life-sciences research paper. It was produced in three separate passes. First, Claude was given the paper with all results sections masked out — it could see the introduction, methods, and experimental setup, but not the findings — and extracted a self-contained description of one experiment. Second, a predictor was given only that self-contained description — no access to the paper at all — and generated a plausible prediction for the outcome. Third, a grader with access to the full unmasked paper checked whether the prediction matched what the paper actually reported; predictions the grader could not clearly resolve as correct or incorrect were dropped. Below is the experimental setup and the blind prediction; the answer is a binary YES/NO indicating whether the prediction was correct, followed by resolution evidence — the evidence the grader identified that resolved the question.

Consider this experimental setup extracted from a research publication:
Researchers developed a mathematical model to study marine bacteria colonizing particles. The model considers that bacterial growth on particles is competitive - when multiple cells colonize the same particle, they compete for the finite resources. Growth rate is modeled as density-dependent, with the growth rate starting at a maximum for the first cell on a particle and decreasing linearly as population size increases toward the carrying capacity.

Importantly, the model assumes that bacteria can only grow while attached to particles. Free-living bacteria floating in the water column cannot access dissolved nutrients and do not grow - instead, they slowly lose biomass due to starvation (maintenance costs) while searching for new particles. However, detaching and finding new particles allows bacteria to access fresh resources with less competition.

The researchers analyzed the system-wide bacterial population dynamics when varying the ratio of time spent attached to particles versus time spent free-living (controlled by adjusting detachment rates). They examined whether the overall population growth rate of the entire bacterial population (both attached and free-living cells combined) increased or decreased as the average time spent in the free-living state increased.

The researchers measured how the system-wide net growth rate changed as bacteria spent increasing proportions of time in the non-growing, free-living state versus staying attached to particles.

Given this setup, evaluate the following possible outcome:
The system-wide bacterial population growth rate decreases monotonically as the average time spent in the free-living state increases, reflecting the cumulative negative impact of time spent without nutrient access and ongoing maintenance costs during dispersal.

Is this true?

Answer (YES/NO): NO